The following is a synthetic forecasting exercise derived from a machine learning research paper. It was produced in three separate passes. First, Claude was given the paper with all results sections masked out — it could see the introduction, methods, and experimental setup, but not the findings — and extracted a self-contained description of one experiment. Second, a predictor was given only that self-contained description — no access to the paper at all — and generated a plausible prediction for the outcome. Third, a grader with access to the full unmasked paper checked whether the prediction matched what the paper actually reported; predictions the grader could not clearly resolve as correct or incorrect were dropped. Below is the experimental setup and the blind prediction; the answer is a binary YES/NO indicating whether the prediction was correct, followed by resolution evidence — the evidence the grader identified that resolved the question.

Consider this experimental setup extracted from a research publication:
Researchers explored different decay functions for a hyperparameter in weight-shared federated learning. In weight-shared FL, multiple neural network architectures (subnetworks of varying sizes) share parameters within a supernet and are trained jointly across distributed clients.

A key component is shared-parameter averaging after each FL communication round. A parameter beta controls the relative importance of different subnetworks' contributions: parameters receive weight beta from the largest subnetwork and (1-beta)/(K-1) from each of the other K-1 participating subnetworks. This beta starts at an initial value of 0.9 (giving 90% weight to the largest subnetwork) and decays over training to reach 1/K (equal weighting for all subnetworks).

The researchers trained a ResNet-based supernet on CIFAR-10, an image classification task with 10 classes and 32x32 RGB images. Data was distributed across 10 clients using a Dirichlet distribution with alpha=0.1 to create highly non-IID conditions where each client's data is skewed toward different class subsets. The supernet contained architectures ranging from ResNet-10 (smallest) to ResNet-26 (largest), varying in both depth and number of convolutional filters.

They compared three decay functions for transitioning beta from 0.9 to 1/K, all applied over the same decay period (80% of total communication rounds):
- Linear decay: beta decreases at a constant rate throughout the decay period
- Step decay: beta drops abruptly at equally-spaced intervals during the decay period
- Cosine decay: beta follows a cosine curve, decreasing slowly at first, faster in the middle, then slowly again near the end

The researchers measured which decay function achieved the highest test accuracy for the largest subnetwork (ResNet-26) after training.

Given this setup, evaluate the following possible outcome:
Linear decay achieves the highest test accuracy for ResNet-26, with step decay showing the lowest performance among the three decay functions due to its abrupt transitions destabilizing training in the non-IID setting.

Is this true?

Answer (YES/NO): NO